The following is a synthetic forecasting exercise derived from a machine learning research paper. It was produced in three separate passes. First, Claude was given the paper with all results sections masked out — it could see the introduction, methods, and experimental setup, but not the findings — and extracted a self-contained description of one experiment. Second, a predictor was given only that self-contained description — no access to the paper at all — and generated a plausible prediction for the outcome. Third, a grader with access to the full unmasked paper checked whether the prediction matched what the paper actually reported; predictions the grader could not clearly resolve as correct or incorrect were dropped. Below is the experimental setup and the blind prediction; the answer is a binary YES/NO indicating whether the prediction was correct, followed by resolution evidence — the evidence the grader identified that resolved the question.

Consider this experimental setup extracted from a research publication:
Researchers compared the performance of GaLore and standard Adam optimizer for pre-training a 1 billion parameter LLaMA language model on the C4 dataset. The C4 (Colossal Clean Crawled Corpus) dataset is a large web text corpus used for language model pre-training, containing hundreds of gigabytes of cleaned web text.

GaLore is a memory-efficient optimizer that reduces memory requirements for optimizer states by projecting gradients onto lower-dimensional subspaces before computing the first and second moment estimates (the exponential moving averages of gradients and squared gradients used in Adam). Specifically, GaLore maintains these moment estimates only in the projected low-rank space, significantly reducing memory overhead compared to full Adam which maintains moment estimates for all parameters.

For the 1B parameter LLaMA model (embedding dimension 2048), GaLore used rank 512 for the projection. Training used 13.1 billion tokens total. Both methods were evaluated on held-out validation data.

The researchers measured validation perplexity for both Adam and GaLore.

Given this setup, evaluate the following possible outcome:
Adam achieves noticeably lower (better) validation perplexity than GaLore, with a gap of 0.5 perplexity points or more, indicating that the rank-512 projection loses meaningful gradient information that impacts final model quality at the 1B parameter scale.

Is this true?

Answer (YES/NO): NO